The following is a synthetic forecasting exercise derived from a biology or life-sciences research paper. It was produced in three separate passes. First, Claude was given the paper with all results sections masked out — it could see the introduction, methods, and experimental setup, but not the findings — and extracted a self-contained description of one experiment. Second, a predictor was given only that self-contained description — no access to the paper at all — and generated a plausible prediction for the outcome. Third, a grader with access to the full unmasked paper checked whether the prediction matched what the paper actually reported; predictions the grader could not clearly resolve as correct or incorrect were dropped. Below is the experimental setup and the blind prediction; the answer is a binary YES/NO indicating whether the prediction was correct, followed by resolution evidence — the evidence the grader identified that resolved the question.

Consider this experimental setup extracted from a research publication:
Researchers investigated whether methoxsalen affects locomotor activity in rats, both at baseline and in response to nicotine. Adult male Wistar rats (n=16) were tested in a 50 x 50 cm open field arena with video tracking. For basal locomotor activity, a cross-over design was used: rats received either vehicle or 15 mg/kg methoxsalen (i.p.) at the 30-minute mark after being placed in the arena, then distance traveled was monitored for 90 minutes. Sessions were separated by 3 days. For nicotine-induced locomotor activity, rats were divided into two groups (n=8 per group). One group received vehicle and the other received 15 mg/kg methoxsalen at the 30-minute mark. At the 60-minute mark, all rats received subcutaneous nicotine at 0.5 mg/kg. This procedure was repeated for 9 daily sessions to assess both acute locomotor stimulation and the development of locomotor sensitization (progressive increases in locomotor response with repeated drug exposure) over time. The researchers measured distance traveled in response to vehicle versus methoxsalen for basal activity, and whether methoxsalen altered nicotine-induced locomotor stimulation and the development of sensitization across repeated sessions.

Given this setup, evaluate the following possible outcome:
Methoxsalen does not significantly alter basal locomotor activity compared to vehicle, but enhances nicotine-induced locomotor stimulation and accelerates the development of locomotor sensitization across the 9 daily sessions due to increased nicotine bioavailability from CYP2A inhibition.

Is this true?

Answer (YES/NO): NO